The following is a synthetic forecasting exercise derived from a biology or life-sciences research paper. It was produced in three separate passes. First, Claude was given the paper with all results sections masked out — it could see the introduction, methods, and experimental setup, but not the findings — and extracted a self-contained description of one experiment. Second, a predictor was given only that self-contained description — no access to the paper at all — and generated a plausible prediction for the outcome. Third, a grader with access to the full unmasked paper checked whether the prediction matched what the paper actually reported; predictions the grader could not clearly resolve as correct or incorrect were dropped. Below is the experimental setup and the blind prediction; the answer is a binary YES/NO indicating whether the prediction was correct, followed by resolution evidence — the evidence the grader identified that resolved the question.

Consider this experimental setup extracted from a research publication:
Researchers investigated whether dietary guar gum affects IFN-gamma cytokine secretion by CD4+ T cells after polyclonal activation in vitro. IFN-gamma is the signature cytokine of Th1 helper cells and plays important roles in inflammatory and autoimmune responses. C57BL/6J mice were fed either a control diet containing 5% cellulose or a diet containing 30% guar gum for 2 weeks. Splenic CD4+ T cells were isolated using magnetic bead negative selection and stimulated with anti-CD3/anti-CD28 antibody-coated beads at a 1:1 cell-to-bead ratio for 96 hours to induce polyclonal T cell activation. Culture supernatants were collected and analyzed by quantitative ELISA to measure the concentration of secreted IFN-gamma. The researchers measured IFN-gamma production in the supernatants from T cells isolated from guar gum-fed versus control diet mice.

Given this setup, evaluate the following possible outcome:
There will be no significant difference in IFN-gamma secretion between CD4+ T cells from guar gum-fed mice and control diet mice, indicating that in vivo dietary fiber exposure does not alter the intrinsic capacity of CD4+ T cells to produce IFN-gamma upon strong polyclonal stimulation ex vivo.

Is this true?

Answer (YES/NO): NO